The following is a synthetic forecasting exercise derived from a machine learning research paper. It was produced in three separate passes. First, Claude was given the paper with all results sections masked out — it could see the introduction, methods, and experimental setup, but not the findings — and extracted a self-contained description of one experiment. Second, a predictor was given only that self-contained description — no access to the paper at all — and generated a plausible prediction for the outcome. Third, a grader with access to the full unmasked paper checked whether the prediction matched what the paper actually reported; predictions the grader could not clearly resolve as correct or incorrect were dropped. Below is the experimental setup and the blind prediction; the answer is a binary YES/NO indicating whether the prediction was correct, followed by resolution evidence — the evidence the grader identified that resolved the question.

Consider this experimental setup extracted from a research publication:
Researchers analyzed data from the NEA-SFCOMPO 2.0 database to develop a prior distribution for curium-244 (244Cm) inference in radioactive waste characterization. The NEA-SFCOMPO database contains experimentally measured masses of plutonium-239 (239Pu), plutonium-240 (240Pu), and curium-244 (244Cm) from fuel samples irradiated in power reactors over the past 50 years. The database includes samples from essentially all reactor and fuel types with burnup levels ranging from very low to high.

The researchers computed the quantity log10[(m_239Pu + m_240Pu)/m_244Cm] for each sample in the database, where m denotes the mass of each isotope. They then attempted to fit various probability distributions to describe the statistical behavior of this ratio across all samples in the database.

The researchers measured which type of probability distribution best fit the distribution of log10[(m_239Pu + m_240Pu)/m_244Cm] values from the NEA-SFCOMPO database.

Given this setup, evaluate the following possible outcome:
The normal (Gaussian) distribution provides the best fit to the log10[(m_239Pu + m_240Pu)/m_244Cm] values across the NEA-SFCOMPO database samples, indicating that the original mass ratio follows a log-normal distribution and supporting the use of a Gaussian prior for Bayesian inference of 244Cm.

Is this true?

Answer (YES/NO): NO